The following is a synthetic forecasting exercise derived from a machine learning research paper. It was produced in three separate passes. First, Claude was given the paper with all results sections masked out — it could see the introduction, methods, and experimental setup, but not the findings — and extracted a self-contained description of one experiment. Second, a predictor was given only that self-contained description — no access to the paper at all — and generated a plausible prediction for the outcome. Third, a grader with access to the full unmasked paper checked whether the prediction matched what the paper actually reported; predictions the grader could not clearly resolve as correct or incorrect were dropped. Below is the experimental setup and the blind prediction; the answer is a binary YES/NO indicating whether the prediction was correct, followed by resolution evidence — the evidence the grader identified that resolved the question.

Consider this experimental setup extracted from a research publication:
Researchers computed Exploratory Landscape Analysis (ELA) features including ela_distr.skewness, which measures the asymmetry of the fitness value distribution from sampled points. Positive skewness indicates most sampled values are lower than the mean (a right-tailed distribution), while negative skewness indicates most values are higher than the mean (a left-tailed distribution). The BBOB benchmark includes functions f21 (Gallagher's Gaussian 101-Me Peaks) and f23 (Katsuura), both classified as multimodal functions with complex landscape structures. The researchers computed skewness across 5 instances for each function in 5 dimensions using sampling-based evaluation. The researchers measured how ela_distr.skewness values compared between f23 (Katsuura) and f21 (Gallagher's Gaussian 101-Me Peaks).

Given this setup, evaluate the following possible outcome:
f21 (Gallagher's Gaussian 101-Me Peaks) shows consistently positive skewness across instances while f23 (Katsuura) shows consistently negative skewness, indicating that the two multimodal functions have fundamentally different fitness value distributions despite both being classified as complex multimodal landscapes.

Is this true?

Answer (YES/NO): NO